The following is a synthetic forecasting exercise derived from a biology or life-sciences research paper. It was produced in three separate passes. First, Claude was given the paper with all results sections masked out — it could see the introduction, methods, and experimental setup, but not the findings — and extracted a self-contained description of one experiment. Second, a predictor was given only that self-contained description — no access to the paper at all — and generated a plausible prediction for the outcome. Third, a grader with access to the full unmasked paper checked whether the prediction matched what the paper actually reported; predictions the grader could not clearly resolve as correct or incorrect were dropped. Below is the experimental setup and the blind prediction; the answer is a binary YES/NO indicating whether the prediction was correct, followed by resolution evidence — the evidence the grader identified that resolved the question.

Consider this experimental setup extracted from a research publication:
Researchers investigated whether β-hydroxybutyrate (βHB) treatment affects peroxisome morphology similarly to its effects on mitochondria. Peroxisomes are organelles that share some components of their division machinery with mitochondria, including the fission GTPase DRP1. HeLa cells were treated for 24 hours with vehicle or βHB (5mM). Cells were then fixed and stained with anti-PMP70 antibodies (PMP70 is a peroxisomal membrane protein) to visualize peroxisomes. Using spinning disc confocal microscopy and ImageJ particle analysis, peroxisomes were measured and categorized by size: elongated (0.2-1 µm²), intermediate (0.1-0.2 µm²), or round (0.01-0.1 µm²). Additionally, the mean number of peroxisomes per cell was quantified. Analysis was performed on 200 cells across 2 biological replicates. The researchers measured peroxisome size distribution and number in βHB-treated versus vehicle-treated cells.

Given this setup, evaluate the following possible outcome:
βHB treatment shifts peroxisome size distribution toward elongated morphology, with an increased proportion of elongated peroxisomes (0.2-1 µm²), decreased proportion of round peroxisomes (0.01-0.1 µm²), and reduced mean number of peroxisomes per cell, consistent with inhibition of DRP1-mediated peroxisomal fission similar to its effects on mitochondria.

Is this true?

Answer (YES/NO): NO